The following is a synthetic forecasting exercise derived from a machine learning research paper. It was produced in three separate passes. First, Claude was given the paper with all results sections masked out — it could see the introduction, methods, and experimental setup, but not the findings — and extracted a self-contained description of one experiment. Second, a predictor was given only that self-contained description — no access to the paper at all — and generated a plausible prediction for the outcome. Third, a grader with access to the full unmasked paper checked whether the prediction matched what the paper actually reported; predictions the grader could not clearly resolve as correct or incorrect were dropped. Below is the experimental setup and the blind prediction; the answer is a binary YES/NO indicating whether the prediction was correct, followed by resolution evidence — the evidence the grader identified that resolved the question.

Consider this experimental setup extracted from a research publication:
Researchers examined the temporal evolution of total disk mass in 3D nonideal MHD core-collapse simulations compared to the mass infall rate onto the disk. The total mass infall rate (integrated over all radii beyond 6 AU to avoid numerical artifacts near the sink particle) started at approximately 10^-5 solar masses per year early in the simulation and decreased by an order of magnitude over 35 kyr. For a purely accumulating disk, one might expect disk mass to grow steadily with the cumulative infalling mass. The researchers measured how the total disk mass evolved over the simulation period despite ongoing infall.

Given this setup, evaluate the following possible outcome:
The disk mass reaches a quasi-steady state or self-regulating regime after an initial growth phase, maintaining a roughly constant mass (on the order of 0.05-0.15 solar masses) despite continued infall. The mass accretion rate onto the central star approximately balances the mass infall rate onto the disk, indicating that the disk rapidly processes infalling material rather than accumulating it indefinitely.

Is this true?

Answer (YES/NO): NO